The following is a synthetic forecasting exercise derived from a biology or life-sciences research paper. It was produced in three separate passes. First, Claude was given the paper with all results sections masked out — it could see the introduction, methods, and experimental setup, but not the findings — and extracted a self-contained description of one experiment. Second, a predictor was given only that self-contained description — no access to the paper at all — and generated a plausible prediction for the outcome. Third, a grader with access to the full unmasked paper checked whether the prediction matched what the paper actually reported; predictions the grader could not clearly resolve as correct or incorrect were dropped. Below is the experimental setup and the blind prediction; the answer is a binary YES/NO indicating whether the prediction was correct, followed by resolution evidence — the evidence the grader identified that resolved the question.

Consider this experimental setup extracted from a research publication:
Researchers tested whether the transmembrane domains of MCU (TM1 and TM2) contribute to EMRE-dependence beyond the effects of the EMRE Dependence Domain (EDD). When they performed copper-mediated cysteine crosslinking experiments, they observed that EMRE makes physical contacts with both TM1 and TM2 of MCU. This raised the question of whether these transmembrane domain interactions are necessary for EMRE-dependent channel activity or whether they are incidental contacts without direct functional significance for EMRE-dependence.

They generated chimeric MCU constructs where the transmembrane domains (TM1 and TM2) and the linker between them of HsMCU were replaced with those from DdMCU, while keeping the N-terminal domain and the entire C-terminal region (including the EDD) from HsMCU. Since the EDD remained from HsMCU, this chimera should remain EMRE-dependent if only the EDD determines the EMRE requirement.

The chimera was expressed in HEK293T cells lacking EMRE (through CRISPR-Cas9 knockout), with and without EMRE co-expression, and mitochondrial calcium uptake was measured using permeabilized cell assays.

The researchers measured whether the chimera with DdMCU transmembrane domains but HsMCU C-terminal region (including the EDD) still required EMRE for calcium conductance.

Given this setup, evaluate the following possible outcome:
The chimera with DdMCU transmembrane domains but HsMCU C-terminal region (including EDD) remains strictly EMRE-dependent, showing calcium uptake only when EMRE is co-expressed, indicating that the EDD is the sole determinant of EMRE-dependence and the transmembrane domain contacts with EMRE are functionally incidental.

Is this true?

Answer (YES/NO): YES